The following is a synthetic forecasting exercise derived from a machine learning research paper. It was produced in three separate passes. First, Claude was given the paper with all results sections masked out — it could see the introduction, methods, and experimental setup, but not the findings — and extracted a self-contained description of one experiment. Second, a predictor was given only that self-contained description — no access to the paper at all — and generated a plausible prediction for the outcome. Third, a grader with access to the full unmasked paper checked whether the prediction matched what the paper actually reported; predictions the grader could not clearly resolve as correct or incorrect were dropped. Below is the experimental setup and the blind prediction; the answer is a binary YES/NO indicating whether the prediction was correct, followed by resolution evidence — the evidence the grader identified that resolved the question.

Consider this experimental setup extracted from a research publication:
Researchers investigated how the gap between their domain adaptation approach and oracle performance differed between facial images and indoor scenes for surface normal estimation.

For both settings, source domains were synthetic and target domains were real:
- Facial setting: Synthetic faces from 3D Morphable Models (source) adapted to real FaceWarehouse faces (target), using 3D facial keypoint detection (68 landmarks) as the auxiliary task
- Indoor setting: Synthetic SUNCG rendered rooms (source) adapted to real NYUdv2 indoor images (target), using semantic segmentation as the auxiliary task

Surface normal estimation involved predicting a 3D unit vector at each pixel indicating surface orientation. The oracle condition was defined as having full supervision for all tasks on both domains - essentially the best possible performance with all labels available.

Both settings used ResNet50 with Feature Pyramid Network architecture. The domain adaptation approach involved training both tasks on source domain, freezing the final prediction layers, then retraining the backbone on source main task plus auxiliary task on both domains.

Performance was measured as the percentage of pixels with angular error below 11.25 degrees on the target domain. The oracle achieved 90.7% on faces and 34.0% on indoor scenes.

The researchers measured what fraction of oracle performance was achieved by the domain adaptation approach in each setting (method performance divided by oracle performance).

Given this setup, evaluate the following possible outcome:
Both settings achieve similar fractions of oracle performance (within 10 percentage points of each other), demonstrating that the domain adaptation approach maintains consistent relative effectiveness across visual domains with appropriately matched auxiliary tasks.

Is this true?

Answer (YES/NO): NO